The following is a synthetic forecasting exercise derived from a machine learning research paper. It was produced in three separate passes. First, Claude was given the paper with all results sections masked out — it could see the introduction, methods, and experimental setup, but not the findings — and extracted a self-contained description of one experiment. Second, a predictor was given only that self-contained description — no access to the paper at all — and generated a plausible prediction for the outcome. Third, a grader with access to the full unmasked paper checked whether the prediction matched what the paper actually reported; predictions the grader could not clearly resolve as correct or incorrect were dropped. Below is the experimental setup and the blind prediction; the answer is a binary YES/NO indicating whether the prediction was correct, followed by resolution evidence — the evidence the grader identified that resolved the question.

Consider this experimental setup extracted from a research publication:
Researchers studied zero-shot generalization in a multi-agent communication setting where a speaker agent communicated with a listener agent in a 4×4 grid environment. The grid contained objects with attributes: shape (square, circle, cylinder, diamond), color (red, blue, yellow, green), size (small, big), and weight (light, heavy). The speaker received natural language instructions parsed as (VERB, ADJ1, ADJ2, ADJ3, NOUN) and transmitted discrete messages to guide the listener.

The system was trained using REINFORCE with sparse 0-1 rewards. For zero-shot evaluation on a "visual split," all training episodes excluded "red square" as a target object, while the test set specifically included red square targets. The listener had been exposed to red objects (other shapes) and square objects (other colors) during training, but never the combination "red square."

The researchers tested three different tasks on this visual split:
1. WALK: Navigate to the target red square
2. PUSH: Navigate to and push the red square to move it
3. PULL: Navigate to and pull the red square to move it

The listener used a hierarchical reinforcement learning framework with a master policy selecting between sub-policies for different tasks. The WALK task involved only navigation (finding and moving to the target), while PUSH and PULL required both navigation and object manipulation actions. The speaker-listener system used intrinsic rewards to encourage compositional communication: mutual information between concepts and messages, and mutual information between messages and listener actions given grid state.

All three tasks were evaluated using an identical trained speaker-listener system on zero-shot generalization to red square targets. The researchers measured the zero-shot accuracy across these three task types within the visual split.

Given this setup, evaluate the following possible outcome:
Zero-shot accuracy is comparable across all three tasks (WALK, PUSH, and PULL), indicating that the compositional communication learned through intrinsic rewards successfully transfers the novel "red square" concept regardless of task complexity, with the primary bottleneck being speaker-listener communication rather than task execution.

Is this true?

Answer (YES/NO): NO